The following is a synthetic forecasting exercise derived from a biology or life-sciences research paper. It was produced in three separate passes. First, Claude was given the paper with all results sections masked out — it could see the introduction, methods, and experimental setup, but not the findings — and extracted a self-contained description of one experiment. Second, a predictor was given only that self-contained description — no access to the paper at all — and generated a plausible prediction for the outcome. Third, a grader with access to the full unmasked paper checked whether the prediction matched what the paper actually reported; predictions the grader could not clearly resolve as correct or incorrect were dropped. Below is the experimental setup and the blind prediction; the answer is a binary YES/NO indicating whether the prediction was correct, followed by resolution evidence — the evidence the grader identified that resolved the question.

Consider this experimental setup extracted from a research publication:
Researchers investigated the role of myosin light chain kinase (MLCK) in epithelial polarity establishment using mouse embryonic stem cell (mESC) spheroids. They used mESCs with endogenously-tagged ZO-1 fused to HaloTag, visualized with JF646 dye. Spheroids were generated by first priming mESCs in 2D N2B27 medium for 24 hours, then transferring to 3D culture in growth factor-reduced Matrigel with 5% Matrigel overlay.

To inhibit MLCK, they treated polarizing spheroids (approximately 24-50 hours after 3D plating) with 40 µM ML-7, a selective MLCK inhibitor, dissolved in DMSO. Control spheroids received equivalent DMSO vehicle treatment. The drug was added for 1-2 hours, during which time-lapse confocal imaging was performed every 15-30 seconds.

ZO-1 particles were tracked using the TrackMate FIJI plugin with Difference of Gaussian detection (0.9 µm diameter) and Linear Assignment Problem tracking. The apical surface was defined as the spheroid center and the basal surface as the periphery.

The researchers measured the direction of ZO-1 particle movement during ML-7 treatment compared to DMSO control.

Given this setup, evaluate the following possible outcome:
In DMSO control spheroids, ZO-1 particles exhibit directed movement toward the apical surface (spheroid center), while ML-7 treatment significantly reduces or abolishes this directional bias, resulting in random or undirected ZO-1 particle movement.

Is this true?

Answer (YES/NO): NO